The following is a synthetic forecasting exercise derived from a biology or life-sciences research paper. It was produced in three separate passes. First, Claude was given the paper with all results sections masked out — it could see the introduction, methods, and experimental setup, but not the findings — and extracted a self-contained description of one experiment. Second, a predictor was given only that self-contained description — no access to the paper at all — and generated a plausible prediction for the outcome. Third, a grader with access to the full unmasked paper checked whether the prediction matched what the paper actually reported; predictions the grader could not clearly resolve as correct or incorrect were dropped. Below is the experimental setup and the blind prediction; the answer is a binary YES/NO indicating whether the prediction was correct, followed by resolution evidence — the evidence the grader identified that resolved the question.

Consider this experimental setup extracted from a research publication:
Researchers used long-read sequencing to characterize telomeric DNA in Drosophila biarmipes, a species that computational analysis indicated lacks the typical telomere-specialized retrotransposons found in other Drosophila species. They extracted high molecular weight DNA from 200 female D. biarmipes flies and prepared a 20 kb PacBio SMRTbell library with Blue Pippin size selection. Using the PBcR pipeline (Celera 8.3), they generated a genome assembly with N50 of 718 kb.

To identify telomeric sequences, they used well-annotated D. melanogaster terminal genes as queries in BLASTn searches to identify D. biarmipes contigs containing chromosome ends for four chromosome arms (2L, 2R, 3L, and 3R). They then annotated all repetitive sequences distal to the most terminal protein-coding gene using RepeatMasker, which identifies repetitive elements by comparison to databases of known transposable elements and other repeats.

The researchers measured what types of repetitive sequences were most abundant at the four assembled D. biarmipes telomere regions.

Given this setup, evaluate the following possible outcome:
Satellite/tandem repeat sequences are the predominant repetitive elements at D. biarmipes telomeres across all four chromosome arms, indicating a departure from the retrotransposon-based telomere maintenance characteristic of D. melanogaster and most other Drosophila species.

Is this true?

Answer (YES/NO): NO